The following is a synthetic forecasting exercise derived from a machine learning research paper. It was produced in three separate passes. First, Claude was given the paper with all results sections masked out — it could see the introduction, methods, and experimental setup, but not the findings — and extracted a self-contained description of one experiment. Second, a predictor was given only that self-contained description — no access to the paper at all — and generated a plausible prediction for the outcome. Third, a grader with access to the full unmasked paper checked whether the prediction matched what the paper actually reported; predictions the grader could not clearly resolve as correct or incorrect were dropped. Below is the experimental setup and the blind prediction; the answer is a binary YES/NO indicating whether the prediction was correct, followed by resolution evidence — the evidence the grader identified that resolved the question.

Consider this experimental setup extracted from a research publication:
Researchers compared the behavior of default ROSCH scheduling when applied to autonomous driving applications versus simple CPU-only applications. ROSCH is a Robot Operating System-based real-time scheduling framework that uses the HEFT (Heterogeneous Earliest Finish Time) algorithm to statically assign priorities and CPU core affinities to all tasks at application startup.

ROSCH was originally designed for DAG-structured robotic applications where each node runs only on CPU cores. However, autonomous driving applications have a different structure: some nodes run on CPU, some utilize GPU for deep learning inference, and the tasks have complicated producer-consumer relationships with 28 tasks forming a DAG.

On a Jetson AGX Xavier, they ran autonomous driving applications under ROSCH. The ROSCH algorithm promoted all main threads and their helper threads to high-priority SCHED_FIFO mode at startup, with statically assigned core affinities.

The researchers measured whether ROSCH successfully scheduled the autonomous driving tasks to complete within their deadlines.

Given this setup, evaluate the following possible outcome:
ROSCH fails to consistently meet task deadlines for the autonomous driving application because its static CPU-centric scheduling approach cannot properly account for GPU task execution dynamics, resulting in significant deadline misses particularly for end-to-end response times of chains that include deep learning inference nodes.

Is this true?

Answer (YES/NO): NO